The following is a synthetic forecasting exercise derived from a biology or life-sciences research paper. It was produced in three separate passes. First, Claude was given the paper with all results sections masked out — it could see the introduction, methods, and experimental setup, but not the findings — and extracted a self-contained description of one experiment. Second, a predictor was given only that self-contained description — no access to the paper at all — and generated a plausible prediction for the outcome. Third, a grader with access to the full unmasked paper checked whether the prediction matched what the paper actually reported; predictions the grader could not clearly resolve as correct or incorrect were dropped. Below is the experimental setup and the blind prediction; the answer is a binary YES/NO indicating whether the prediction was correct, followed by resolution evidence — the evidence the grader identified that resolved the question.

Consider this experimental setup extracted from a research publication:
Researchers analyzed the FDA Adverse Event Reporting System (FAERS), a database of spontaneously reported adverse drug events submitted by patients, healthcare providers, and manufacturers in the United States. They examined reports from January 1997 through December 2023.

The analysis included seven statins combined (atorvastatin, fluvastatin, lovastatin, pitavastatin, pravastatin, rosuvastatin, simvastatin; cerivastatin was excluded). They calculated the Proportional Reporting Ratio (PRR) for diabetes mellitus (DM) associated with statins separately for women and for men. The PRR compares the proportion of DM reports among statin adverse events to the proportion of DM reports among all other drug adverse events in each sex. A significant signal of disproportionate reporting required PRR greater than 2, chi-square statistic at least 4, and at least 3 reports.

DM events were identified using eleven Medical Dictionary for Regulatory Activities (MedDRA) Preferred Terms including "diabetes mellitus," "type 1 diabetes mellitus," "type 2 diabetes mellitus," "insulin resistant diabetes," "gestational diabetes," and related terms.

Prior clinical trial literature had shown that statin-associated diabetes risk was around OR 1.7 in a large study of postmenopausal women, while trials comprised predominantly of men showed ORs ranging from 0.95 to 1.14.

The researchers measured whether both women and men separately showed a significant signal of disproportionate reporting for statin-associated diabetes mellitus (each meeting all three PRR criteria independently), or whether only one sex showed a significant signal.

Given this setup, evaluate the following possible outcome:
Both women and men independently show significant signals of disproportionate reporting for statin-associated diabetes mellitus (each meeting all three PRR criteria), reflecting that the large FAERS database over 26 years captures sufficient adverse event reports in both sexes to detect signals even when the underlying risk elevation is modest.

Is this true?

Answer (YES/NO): YES